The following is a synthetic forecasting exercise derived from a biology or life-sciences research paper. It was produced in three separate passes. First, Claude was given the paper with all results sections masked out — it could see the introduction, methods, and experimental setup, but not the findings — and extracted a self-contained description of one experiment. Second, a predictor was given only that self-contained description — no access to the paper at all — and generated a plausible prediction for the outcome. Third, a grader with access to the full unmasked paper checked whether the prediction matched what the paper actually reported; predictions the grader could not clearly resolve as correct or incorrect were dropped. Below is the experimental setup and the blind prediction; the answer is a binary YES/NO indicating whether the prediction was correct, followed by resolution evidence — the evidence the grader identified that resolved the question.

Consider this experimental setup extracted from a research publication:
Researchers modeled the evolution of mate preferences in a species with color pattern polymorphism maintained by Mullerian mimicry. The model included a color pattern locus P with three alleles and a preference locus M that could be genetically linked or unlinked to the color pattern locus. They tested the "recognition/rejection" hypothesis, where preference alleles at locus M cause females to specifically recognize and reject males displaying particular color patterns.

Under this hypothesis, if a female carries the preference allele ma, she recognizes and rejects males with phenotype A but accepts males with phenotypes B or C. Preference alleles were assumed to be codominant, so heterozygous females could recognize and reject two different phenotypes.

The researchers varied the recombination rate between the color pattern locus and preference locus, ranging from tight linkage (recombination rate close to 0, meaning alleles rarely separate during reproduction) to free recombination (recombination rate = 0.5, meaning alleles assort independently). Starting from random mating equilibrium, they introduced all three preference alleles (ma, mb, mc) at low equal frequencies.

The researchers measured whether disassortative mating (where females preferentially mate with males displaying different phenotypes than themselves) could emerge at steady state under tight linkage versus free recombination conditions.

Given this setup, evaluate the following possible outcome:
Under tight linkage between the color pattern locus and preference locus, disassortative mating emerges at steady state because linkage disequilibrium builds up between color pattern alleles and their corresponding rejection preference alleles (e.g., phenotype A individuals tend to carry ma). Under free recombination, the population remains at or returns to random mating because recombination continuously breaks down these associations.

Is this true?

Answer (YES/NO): YES